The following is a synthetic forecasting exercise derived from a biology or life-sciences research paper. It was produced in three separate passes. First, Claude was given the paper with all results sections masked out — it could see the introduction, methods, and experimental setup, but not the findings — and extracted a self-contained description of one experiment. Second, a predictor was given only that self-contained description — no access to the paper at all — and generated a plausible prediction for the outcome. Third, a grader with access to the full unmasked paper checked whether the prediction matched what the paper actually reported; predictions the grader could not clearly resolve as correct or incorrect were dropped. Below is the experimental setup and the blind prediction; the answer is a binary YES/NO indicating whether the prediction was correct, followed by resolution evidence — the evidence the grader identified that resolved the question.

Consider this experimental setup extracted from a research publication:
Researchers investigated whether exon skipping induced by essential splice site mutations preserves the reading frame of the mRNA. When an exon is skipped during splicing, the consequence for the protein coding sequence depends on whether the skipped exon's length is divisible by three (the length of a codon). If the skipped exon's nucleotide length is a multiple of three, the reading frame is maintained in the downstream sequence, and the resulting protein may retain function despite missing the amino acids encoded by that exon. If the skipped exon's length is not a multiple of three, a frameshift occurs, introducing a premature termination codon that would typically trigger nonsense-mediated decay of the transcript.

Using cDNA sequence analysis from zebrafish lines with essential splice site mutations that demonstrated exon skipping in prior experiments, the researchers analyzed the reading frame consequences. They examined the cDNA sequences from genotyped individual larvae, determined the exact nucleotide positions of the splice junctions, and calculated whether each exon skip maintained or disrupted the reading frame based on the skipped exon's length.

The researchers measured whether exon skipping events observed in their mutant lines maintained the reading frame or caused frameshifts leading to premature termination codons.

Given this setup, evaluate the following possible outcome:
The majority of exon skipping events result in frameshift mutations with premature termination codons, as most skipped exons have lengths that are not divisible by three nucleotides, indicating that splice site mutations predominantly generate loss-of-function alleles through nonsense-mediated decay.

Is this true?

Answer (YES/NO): NO